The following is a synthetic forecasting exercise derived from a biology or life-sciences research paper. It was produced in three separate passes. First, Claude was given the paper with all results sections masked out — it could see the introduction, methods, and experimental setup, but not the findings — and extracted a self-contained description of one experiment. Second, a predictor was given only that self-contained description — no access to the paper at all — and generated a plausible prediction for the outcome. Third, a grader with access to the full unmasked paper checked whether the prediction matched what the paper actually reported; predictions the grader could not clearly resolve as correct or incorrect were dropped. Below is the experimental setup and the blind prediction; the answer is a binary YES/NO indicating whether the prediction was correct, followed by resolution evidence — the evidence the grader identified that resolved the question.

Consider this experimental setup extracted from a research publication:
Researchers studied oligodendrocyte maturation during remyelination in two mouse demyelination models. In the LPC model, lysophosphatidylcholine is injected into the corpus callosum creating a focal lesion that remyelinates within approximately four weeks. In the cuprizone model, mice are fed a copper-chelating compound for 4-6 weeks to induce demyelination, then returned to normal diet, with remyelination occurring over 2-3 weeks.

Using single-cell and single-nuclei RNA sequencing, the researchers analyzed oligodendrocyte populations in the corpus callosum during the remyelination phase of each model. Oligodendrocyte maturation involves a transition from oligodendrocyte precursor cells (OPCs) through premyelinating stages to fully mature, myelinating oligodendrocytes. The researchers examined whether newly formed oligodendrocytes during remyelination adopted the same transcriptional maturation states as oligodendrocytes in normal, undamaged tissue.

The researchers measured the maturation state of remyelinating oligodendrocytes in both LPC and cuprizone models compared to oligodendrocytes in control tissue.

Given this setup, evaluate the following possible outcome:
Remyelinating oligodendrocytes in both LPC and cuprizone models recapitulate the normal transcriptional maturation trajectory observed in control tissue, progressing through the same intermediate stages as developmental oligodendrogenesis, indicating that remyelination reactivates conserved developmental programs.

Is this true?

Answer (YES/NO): NO